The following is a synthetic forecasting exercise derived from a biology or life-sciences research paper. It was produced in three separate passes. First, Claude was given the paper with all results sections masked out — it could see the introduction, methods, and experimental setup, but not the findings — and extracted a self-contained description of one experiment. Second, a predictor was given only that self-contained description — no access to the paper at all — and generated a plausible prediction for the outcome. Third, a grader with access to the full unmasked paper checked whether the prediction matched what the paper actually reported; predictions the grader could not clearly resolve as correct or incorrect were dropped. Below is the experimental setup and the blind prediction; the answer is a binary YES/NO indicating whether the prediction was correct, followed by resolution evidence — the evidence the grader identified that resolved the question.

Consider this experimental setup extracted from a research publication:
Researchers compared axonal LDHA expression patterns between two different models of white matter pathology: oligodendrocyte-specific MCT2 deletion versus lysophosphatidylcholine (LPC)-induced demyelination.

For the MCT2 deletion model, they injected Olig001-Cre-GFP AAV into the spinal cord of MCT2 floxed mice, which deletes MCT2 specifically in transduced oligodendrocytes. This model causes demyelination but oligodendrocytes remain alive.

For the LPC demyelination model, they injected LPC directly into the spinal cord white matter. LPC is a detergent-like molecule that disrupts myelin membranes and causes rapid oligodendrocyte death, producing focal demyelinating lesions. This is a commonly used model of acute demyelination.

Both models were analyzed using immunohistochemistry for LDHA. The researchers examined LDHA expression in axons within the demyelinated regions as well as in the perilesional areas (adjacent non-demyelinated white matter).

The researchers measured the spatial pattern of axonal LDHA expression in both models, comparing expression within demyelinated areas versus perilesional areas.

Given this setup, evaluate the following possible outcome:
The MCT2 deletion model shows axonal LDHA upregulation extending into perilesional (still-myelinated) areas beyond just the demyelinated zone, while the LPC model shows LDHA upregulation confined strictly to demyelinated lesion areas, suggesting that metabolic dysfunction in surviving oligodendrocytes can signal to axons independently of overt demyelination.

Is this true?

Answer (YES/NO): NO